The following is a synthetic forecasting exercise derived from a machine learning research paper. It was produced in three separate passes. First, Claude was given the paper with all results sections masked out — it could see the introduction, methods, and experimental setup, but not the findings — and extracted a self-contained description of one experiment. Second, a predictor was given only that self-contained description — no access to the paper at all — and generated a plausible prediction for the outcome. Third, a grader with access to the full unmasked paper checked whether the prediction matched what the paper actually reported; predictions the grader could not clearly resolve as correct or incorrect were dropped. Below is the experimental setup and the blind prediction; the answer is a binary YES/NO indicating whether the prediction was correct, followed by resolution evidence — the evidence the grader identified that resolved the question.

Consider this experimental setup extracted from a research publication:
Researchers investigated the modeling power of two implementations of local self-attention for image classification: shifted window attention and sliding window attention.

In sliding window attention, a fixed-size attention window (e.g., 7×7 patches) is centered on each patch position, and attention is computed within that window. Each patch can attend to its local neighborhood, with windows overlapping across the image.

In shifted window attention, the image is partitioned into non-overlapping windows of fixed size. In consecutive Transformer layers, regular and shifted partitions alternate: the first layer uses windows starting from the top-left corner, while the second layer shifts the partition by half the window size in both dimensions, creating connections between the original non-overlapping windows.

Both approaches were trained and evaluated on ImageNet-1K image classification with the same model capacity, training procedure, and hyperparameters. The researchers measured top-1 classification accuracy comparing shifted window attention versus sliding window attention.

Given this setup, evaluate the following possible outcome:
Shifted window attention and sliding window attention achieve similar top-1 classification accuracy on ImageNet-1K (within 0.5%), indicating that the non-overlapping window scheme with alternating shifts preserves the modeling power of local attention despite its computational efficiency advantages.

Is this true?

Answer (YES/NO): YES